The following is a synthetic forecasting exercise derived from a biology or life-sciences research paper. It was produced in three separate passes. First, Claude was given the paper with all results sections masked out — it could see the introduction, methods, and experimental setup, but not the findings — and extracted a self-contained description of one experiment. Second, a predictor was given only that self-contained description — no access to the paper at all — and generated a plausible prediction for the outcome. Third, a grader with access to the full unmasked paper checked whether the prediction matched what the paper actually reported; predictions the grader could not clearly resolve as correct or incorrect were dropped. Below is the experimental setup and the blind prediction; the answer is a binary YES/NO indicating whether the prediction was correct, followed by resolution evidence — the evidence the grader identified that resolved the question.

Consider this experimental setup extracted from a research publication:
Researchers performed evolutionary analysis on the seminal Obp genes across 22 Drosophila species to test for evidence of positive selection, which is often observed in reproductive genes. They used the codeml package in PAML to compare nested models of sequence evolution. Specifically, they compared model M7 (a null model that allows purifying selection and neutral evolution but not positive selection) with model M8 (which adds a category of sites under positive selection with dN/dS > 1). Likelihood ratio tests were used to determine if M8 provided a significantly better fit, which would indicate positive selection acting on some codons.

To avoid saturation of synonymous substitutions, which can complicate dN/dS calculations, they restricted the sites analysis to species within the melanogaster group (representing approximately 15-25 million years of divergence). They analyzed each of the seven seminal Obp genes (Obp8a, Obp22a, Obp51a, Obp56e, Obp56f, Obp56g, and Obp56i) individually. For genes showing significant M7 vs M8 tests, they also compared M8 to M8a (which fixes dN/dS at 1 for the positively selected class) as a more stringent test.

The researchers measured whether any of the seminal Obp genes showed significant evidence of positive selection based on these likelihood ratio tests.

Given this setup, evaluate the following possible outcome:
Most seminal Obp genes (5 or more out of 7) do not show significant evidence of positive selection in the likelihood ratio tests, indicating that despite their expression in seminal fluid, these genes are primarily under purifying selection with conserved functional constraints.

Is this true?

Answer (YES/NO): YES